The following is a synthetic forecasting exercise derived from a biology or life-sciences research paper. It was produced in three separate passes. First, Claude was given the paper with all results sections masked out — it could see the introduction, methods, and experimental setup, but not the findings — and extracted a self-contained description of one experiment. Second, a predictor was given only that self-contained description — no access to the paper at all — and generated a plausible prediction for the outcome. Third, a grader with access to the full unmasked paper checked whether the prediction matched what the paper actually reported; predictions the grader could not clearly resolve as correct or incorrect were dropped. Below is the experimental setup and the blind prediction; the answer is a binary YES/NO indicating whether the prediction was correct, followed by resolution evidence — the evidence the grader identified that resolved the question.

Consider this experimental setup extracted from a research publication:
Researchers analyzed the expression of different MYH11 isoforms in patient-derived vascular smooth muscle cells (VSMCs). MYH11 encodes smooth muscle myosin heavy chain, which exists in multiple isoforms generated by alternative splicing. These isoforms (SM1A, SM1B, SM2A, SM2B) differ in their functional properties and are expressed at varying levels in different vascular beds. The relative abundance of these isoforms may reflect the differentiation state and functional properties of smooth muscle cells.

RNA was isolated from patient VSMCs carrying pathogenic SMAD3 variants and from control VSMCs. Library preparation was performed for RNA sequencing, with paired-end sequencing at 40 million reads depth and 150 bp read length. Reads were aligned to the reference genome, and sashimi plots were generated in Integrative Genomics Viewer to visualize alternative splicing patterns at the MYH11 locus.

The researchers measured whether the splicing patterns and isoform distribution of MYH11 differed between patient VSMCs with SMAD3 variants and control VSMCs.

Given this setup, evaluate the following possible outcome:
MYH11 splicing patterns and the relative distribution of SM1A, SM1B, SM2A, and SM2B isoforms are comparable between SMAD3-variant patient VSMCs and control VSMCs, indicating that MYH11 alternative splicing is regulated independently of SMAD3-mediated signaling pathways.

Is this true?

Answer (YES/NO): NO